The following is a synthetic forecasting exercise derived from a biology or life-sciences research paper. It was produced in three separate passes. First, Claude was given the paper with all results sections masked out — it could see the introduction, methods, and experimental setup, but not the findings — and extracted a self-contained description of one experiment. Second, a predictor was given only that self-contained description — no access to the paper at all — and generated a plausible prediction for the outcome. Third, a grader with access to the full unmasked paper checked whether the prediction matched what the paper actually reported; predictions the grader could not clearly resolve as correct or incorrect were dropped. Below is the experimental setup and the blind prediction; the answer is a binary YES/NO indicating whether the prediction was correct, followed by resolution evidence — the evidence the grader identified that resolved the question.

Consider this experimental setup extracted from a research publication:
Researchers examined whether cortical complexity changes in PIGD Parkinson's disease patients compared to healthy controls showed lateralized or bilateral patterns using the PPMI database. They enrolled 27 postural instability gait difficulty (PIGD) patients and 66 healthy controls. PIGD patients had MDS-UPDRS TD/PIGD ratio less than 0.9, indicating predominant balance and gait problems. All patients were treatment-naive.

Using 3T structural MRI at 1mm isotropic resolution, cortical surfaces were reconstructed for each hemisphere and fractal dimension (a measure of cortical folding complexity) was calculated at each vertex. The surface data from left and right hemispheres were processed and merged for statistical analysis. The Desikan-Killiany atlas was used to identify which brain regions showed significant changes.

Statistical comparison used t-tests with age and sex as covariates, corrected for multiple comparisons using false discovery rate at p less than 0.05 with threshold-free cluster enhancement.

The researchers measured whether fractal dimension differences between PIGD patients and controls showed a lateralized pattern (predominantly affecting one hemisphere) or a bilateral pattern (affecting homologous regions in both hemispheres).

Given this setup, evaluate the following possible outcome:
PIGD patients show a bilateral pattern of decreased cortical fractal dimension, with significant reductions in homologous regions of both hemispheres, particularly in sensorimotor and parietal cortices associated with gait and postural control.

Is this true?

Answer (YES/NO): NO